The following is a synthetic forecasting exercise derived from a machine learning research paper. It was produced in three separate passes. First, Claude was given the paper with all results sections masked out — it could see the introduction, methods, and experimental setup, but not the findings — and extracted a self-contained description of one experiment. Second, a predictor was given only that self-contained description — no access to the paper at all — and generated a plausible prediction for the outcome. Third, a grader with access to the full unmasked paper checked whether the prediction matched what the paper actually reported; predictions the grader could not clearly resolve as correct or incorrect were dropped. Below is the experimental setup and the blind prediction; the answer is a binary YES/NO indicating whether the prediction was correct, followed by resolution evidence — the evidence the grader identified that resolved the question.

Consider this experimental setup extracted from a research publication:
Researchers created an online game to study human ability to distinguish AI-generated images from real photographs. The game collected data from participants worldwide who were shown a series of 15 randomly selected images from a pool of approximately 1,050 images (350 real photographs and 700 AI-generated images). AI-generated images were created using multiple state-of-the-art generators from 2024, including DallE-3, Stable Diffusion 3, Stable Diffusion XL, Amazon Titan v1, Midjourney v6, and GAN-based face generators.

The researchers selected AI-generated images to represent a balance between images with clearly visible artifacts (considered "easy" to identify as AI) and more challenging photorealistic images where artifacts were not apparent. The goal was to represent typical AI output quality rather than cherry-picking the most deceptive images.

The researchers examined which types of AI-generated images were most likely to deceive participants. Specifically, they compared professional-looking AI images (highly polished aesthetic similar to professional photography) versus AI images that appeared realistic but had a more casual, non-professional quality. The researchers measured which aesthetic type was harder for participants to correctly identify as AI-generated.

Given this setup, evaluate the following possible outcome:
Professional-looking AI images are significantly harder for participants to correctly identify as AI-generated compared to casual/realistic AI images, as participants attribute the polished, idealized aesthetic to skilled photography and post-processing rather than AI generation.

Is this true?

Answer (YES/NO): NO